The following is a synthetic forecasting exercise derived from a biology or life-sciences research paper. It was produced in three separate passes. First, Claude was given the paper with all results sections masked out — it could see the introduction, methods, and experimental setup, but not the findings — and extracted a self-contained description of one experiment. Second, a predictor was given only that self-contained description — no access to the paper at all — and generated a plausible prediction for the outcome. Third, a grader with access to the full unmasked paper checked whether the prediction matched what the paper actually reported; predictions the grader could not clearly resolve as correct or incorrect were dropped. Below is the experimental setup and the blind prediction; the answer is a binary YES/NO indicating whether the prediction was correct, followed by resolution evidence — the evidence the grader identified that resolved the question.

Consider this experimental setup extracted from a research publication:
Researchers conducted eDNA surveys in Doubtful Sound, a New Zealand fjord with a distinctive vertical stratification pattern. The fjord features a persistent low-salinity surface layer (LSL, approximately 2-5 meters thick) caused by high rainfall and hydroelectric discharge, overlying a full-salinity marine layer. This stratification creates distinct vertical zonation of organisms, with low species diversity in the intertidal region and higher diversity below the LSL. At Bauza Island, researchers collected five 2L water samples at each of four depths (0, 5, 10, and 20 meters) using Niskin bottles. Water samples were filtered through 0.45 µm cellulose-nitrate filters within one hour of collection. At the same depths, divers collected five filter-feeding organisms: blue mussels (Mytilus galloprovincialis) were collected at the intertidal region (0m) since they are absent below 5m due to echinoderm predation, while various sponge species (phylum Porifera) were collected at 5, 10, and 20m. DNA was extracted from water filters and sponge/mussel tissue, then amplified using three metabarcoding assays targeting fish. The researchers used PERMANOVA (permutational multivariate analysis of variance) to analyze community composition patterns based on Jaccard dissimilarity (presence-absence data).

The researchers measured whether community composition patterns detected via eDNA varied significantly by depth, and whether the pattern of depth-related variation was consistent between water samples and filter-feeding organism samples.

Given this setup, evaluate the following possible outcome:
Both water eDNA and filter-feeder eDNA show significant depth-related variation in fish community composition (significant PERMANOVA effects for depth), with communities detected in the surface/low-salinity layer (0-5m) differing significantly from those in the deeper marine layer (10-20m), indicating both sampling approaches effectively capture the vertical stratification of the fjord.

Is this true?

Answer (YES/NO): YES